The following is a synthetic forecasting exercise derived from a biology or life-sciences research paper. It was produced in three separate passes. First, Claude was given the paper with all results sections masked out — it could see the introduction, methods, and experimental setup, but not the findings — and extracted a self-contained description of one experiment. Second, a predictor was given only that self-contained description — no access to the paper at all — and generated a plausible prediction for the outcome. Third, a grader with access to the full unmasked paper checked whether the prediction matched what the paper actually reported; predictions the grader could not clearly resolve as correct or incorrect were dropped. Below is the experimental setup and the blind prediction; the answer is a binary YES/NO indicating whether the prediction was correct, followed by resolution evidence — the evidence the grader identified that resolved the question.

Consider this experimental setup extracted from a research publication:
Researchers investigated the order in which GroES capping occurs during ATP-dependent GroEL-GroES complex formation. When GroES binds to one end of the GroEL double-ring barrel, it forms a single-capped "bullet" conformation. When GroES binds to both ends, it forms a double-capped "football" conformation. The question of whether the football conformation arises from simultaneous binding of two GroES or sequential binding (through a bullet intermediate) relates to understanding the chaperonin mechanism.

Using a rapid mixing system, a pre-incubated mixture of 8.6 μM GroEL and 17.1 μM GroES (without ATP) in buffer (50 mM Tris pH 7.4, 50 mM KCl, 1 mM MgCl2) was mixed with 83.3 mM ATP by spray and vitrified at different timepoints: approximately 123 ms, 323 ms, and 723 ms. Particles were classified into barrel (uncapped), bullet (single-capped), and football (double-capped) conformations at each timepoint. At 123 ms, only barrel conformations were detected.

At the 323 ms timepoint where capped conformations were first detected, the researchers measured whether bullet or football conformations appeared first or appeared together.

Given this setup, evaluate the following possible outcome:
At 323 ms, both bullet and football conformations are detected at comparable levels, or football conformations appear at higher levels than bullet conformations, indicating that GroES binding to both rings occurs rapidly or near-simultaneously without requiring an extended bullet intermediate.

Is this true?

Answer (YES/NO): NO